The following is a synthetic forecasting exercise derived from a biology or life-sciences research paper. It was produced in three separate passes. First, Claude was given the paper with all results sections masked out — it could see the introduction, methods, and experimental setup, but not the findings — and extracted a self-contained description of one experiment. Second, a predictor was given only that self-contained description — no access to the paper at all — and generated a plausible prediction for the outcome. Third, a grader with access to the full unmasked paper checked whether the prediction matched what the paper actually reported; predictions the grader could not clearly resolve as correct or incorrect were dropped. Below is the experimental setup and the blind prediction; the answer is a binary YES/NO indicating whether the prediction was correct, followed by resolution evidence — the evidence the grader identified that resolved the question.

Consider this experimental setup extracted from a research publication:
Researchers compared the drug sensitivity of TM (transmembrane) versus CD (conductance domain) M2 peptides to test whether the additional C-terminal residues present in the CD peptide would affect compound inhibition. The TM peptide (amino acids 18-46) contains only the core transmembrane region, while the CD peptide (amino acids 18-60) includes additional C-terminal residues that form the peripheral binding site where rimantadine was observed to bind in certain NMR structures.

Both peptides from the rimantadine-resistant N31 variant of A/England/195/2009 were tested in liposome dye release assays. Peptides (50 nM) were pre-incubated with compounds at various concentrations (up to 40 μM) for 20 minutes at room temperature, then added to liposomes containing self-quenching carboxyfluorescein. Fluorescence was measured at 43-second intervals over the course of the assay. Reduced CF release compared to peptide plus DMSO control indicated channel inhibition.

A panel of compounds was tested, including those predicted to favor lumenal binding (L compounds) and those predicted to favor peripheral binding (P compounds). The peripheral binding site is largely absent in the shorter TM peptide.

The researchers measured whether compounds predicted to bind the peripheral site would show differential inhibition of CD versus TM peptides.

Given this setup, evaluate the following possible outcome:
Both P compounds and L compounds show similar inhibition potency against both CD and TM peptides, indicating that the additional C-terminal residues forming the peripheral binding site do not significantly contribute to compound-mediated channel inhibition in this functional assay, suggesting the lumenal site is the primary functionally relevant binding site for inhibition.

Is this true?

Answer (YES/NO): NO